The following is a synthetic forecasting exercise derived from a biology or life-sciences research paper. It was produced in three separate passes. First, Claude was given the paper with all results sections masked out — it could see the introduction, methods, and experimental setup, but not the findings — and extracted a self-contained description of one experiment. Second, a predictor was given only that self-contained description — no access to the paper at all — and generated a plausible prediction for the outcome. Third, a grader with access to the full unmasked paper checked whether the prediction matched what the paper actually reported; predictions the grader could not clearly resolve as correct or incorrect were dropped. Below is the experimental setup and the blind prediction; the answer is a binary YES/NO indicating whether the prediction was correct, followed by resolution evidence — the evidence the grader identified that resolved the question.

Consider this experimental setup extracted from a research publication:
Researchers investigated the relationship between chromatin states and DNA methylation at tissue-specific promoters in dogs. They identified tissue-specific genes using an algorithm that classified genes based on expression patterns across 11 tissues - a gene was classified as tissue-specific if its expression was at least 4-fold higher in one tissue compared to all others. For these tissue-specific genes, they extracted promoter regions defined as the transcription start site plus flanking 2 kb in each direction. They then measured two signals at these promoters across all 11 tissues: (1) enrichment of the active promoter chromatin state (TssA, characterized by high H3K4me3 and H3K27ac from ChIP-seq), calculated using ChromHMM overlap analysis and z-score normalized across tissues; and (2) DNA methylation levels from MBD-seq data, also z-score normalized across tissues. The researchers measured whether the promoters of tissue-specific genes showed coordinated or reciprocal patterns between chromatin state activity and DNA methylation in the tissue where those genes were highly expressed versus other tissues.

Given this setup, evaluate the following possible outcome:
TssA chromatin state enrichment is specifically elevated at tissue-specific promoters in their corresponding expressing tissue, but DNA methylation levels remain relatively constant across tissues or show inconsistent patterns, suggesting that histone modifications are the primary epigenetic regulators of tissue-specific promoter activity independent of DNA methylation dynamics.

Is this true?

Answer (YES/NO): NO